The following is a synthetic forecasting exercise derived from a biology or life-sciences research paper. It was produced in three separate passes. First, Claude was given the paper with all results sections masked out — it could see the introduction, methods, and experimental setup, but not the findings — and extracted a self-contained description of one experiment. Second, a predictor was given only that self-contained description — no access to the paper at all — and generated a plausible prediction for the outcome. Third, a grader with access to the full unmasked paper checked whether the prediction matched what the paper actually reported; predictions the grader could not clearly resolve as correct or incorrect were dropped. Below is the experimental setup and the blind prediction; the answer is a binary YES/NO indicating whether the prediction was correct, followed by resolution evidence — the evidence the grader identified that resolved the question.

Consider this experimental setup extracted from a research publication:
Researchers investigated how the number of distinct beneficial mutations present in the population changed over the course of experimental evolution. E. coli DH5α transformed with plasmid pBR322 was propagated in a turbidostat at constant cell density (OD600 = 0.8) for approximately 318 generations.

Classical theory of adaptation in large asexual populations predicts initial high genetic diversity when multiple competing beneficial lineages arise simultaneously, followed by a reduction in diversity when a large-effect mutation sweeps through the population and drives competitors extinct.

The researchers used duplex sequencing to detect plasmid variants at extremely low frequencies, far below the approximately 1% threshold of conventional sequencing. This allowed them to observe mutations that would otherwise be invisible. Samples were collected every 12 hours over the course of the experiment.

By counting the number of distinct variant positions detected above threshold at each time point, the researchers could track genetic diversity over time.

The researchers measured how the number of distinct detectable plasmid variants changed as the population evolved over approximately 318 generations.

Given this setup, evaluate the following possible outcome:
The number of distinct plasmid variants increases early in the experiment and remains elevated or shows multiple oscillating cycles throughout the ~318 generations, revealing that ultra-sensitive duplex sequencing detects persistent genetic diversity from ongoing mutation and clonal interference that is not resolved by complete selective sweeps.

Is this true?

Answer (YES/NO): NO